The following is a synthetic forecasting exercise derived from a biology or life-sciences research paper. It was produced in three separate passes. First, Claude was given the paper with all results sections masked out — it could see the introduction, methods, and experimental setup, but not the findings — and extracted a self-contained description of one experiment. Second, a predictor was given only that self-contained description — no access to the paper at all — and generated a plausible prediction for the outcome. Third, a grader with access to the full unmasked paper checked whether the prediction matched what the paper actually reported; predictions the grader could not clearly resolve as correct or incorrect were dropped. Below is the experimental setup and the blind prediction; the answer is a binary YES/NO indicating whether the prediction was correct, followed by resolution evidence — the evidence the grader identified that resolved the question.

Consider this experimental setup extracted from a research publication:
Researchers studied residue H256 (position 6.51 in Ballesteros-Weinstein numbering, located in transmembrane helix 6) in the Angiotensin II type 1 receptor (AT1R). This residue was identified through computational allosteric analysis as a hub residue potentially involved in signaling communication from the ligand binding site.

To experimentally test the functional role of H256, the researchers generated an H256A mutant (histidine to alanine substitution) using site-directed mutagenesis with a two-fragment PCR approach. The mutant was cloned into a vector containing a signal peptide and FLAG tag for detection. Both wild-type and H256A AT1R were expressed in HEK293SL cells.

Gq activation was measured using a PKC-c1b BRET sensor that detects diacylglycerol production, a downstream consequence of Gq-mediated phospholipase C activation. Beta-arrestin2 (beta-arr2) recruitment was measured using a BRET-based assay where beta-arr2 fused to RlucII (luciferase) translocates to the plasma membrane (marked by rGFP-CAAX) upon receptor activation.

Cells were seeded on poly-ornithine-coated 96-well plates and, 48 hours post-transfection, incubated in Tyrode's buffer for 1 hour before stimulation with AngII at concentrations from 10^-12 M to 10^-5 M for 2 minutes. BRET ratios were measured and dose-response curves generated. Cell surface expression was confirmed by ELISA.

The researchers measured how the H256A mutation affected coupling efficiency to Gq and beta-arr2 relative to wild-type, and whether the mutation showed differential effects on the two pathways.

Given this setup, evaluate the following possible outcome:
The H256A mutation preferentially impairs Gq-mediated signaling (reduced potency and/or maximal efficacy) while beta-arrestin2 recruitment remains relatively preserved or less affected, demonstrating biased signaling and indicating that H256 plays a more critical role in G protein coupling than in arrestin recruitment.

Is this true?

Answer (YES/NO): YES